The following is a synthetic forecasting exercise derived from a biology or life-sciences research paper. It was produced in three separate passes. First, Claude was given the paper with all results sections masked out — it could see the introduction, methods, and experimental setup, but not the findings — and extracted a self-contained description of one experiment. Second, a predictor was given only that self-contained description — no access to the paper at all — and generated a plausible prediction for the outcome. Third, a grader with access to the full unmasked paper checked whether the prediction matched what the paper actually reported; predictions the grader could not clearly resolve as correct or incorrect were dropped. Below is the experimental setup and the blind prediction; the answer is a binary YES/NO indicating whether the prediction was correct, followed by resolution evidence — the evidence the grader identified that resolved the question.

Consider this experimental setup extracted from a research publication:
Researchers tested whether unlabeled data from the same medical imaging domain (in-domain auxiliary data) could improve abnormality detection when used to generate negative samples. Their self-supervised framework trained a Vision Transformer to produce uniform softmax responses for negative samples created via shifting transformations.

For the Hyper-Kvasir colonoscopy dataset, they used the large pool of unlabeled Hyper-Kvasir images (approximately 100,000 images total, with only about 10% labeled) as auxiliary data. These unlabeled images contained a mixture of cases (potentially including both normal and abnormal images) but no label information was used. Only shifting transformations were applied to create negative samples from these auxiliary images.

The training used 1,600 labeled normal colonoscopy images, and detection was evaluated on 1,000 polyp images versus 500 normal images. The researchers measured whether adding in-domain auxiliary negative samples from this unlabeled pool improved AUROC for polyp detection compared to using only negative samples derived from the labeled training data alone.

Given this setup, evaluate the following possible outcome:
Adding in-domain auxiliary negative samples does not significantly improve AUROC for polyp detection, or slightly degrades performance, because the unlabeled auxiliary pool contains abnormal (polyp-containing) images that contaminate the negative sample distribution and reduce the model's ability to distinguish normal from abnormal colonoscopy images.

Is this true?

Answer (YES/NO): YES